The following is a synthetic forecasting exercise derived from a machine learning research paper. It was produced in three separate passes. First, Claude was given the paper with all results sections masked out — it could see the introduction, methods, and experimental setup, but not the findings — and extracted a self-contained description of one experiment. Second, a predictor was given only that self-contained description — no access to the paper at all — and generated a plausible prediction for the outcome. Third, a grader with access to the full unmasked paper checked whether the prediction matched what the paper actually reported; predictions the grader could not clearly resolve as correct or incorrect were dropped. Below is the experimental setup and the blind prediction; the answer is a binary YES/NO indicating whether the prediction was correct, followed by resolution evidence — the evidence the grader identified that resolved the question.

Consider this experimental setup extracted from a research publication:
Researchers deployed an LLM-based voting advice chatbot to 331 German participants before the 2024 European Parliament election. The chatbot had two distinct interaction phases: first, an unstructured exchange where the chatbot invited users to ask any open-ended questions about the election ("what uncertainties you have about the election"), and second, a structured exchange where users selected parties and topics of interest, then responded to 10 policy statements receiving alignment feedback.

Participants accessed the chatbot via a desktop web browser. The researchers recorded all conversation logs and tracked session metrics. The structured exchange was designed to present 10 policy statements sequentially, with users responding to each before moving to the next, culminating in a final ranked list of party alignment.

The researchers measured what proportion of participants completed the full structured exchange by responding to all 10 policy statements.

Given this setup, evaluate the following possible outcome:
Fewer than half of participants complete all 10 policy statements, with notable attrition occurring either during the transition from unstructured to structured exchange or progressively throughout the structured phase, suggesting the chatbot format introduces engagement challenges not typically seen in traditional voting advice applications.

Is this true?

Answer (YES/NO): NO